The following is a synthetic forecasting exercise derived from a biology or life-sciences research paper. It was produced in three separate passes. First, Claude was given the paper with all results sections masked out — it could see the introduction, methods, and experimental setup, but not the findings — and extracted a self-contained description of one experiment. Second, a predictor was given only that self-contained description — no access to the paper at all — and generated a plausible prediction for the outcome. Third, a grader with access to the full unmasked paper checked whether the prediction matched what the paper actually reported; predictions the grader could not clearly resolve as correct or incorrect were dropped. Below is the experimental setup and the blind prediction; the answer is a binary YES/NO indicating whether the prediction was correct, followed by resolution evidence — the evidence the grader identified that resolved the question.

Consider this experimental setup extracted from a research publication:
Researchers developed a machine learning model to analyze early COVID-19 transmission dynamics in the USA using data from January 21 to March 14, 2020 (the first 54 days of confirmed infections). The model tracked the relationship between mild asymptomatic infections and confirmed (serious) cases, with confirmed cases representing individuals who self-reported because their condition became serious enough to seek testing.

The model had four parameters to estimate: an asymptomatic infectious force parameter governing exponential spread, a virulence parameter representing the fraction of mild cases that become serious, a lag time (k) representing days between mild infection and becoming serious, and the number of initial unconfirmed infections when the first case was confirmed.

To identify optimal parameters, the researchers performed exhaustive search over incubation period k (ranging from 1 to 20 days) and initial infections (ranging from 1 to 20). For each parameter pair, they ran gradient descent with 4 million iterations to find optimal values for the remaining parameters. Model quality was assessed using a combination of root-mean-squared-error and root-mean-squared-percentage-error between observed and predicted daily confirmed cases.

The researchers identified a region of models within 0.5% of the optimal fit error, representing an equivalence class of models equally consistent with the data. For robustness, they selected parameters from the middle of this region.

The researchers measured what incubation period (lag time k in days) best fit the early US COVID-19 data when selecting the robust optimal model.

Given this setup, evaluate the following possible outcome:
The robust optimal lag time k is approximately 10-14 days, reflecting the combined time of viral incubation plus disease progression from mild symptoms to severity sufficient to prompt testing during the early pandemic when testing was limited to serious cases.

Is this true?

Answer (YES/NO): YES